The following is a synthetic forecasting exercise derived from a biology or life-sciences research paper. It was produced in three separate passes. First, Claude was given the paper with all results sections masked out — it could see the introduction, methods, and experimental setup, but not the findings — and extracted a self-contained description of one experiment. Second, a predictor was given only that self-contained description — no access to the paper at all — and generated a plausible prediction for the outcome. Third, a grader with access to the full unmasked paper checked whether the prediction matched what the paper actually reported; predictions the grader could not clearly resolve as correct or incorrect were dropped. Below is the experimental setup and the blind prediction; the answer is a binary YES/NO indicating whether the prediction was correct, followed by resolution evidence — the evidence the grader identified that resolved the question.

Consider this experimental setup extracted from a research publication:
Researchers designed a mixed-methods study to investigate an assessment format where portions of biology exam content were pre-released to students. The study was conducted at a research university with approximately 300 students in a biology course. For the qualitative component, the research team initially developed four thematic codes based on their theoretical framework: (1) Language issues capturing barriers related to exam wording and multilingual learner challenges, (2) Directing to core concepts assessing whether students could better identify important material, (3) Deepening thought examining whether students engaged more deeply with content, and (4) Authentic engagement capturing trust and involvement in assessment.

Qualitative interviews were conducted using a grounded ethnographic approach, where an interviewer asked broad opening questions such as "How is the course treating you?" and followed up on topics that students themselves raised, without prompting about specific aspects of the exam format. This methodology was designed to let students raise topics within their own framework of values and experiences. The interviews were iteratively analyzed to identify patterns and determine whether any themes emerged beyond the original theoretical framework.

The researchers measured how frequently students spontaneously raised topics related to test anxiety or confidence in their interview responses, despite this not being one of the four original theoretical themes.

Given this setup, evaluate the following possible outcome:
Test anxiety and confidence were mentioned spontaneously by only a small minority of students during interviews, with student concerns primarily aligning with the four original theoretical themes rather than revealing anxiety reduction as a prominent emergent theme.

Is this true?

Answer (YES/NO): NO